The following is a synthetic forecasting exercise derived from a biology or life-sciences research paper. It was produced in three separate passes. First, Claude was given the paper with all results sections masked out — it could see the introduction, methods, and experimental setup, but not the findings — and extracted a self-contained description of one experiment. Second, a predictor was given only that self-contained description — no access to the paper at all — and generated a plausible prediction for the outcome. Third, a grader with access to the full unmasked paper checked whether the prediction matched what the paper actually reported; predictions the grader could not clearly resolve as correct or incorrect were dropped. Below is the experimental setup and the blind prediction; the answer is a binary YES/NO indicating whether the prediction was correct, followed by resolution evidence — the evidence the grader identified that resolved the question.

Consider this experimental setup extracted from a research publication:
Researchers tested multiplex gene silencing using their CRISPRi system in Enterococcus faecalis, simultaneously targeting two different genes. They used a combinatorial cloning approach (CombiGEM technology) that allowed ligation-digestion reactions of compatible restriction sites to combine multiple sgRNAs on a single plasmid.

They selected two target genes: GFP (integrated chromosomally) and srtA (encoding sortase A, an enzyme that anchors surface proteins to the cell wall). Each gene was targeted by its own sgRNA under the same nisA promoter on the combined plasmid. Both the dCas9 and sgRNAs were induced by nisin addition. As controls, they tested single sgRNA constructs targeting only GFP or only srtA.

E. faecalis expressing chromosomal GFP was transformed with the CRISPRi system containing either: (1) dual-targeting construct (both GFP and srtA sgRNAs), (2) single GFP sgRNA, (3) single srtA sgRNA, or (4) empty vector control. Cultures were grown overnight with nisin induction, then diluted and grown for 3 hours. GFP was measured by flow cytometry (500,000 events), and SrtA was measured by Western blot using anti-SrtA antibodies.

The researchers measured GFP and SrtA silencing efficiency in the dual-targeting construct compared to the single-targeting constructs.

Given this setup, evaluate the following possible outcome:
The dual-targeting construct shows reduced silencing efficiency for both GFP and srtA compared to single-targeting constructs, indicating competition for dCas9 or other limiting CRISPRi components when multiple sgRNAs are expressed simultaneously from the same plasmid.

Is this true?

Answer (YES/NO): NO